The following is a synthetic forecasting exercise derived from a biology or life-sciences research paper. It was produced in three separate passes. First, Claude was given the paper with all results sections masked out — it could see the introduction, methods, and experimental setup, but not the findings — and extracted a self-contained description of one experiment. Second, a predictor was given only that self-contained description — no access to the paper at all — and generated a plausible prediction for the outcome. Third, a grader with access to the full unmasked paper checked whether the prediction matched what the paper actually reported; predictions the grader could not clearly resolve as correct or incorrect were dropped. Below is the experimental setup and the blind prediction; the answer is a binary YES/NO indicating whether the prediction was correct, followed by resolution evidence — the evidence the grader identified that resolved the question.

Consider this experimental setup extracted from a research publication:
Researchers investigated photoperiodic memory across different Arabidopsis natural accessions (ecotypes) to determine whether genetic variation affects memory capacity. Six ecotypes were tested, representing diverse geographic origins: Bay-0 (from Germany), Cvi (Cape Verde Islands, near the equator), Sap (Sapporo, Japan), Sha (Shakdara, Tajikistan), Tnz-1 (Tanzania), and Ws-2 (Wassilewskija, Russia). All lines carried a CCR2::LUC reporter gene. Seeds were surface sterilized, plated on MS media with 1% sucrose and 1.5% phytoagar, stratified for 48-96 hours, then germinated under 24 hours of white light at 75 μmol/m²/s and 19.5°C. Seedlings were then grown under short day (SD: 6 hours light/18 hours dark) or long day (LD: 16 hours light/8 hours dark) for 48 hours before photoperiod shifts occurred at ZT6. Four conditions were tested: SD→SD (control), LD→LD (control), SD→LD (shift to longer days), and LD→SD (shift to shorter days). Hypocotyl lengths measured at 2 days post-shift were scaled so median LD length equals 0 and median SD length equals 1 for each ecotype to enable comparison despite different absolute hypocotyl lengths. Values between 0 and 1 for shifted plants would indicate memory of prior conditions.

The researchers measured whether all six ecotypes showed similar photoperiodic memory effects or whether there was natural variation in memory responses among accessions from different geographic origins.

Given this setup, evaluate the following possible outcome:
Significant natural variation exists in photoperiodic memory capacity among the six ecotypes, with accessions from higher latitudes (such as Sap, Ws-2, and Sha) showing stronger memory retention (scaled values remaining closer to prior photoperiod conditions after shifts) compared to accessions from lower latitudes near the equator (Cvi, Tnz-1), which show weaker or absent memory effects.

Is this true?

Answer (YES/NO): NO